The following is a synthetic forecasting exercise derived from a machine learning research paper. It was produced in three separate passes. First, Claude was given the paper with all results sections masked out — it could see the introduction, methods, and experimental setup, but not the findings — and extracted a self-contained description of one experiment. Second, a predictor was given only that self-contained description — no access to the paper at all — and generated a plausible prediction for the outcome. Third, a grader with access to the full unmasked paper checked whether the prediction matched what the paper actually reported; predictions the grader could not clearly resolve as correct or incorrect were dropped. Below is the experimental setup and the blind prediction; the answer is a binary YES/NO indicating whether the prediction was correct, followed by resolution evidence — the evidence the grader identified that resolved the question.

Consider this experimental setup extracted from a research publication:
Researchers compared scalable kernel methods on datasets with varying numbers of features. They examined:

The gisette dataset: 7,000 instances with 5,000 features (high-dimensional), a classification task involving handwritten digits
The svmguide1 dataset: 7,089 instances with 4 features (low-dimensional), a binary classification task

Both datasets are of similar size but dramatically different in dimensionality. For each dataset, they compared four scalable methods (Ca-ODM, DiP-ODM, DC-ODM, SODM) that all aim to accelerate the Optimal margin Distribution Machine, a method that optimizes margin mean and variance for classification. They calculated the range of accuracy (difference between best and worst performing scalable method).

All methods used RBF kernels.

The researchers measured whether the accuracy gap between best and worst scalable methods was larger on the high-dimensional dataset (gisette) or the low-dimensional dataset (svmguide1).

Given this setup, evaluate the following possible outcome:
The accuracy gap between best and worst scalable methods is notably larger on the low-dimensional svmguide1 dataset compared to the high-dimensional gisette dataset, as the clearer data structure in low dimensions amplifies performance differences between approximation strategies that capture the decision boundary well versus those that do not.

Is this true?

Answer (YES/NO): YES